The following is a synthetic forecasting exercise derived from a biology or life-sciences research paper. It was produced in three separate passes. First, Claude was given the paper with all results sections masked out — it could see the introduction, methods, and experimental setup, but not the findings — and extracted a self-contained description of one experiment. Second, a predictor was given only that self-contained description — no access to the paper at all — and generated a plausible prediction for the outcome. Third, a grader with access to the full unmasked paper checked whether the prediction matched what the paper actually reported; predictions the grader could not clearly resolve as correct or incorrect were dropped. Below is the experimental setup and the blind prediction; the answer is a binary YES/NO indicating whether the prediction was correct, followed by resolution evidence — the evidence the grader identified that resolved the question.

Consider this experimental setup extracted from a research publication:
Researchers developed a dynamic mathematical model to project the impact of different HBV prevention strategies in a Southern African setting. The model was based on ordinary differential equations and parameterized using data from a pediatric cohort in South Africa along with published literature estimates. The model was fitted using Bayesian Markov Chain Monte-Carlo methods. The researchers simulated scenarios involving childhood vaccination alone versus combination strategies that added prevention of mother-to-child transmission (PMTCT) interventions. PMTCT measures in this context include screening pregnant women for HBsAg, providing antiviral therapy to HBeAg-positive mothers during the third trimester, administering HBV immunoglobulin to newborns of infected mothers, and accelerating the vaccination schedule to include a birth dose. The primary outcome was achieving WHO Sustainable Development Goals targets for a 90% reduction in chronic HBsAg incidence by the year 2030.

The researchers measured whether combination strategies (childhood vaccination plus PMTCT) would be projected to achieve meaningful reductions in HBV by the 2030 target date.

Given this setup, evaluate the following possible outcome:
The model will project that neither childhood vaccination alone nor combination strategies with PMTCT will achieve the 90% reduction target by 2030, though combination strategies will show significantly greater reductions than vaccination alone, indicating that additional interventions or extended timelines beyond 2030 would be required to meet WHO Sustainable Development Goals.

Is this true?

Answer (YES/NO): NO